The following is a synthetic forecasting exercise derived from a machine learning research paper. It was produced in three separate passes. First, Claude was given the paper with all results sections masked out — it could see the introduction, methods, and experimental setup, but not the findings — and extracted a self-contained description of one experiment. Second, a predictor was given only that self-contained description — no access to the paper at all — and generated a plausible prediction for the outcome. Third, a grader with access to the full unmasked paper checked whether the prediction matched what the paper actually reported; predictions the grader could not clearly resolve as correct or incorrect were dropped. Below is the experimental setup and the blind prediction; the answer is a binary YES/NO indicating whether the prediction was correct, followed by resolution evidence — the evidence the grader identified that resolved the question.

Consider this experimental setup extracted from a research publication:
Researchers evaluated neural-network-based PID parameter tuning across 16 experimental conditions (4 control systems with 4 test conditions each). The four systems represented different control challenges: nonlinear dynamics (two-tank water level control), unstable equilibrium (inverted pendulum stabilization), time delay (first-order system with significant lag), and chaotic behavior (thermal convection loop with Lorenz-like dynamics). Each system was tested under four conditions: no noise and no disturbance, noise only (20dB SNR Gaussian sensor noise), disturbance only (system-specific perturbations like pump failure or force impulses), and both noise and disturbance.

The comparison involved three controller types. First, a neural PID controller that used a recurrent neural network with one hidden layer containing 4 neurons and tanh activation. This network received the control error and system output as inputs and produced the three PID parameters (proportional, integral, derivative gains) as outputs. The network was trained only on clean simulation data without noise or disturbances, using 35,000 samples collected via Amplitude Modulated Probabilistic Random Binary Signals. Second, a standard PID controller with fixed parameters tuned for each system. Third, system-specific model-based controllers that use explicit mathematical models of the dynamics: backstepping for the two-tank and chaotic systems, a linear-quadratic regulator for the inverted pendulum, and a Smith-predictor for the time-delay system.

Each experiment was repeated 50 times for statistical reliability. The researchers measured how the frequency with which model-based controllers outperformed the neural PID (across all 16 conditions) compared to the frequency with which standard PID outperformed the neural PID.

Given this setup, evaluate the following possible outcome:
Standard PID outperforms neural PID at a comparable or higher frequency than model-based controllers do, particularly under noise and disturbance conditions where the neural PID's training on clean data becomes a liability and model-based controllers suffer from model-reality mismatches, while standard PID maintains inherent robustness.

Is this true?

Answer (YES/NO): NO